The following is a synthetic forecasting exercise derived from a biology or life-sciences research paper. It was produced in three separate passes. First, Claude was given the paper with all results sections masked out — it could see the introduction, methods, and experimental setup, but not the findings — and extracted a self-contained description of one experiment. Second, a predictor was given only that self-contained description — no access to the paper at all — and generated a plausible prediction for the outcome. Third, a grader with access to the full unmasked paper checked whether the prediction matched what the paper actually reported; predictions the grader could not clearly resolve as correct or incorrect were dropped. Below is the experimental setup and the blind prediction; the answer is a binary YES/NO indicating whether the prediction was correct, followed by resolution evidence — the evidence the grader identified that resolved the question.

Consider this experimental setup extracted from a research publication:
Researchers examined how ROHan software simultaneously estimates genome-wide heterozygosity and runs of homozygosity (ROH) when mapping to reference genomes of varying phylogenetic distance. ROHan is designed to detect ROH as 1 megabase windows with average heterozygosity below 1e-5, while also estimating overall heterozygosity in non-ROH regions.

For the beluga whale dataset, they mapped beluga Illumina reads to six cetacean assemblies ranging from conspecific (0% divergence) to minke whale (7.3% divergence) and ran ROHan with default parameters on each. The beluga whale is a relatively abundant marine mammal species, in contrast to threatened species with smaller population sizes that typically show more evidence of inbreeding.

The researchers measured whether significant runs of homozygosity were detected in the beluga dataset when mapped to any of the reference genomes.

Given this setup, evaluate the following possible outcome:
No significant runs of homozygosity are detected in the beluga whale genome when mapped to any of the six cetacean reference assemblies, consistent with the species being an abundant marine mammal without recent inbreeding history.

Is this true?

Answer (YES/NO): YES